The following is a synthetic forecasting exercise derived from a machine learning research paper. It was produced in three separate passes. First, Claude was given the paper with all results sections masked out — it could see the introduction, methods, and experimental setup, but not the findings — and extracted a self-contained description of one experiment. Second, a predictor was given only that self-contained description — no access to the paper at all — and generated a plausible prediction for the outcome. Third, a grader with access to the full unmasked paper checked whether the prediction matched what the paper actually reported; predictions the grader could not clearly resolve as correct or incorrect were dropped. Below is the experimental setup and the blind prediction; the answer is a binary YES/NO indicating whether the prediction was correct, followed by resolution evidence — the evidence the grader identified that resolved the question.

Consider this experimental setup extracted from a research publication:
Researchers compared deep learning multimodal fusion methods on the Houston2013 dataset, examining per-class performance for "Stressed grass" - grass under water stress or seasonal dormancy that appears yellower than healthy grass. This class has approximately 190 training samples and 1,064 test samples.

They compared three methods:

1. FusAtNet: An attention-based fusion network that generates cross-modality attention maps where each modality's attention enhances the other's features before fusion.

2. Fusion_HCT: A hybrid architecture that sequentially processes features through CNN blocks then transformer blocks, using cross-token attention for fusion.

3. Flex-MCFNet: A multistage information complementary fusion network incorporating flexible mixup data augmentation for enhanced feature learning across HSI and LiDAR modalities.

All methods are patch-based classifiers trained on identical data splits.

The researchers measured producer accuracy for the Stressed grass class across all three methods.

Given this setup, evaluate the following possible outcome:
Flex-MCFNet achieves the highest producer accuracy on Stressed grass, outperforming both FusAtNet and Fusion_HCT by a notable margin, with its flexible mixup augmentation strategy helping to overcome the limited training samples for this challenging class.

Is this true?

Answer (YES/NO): NO